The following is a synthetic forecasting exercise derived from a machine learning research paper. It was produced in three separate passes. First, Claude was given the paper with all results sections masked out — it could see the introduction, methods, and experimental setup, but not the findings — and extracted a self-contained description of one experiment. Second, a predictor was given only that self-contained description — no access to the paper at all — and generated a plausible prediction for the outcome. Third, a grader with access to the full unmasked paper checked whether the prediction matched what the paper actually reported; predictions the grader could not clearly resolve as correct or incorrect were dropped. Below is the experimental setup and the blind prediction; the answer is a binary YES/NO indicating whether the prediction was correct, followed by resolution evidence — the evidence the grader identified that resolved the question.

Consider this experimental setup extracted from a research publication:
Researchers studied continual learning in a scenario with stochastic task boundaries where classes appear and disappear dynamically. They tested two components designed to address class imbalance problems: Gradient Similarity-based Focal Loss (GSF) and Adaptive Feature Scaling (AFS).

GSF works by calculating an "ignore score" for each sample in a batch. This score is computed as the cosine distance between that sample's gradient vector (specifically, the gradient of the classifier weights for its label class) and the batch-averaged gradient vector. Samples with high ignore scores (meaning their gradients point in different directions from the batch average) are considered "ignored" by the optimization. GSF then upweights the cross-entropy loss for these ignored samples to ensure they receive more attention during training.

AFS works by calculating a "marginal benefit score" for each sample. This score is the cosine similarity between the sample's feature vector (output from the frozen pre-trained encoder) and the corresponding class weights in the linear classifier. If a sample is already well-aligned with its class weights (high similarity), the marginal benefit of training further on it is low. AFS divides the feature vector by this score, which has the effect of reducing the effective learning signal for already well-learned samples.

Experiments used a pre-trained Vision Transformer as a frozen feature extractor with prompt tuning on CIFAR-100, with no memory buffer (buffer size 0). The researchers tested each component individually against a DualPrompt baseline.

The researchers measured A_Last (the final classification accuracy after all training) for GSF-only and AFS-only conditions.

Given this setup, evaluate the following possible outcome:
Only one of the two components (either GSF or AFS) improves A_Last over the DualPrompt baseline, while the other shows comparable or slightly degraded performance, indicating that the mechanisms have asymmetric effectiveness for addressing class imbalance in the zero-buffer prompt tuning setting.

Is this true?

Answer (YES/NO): YES